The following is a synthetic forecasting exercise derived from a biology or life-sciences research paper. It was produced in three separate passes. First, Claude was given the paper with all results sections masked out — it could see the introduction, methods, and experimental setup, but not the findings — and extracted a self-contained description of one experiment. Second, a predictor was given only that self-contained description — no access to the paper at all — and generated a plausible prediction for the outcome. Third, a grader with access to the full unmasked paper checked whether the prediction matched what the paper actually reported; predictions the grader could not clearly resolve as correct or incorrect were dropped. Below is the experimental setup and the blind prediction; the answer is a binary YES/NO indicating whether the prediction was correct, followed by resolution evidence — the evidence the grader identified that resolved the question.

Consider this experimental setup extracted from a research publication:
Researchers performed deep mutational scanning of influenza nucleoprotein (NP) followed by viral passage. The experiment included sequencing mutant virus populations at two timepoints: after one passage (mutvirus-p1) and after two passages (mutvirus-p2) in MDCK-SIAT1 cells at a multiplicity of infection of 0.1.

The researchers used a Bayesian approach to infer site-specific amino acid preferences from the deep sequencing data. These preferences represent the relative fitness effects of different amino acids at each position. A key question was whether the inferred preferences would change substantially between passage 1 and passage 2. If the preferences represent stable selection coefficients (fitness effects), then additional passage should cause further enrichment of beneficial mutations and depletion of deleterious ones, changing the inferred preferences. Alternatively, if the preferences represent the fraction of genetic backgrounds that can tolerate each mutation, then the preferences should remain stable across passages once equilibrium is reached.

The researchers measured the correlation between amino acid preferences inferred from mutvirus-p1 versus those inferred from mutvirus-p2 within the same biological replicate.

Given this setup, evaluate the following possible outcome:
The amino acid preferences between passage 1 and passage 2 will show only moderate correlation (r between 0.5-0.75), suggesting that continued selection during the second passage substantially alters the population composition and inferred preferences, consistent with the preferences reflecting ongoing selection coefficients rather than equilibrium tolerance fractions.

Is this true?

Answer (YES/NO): NO